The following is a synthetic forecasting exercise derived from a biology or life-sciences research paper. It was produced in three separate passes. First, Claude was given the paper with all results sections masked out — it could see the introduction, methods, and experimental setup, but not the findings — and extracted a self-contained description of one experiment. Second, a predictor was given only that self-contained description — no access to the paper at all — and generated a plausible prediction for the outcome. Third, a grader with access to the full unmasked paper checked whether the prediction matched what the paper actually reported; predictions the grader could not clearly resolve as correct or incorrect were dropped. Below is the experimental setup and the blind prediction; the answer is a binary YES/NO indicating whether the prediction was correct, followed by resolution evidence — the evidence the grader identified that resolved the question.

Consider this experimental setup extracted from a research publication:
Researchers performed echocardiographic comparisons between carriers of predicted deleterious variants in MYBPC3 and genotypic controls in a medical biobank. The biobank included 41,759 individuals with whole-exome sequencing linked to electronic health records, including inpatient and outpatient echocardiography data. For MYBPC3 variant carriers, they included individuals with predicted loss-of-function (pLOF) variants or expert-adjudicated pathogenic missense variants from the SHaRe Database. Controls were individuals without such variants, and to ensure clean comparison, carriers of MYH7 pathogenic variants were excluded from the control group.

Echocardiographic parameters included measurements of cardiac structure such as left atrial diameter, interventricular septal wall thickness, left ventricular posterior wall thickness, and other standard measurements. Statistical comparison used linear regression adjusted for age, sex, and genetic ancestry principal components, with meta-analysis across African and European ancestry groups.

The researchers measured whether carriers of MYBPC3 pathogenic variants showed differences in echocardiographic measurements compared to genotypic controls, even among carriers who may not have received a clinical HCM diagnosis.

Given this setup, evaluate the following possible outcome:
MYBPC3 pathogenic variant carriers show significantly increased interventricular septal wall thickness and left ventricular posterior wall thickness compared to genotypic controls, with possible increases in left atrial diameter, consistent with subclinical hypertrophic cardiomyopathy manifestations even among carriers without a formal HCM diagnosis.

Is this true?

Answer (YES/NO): YES